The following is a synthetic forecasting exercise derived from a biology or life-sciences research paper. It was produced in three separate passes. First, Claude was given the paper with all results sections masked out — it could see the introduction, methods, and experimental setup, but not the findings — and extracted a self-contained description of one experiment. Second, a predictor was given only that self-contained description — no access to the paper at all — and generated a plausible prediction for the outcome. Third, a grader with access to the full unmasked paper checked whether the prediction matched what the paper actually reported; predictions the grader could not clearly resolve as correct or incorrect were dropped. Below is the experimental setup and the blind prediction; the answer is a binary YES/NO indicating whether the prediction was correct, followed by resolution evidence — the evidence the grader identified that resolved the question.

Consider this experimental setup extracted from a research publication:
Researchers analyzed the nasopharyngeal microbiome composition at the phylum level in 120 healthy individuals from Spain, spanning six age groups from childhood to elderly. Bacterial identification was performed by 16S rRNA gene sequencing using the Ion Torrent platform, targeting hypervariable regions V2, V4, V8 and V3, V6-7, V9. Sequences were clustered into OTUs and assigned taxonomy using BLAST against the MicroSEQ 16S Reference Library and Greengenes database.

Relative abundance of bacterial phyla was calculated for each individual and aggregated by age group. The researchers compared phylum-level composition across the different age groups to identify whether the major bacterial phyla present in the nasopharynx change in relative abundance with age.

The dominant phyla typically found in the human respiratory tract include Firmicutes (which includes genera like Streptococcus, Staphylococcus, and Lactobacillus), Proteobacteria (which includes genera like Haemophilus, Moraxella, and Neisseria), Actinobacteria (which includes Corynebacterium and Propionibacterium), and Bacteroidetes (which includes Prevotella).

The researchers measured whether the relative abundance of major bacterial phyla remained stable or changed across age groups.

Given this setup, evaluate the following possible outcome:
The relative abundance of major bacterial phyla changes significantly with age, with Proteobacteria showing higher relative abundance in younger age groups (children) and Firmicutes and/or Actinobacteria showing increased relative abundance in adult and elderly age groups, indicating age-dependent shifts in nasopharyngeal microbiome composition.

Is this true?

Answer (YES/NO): NO